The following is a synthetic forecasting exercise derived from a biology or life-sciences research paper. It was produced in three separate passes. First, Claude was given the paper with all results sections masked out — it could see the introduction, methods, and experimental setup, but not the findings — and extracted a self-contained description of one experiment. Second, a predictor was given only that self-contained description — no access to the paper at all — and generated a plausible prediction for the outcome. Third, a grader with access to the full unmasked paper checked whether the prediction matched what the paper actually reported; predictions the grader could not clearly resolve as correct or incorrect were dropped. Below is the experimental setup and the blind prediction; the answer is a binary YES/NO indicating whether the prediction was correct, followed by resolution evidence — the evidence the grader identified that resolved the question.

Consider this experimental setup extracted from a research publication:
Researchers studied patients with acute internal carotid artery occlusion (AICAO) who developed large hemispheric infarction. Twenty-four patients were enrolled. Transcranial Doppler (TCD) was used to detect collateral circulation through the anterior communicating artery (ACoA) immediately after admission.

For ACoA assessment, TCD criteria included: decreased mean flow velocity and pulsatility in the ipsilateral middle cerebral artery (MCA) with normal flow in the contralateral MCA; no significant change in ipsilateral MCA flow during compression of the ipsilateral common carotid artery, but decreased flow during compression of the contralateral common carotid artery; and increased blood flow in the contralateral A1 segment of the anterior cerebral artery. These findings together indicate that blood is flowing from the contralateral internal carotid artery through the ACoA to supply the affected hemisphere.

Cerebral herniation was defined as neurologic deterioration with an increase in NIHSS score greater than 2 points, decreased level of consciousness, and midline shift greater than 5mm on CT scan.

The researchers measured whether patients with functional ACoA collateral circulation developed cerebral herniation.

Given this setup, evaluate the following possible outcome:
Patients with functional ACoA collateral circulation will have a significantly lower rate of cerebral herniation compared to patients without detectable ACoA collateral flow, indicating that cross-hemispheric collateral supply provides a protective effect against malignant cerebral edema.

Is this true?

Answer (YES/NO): YES